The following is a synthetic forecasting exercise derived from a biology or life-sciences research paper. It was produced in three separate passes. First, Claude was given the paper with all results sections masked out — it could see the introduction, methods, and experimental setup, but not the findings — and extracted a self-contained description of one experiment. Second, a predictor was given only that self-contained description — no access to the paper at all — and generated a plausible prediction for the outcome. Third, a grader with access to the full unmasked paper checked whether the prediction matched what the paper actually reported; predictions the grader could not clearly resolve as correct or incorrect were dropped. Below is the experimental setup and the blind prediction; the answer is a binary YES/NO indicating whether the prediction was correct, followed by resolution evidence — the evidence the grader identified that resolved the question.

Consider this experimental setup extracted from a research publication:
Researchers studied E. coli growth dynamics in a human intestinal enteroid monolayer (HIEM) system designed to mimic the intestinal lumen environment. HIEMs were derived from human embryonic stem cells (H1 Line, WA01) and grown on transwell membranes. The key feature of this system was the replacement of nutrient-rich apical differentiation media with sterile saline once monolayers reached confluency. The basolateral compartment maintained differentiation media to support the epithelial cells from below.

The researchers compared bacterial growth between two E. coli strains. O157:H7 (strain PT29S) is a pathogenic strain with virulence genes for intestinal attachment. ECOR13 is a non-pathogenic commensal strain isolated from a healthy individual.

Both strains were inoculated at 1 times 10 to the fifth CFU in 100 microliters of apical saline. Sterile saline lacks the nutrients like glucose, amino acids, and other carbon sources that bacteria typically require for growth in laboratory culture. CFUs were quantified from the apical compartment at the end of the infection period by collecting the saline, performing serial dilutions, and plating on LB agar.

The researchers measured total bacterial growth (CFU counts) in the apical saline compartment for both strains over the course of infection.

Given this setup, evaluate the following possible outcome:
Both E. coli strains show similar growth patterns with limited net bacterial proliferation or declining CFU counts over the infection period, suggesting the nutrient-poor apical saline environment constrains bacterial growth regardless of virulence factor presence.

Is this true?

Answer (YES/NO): NO